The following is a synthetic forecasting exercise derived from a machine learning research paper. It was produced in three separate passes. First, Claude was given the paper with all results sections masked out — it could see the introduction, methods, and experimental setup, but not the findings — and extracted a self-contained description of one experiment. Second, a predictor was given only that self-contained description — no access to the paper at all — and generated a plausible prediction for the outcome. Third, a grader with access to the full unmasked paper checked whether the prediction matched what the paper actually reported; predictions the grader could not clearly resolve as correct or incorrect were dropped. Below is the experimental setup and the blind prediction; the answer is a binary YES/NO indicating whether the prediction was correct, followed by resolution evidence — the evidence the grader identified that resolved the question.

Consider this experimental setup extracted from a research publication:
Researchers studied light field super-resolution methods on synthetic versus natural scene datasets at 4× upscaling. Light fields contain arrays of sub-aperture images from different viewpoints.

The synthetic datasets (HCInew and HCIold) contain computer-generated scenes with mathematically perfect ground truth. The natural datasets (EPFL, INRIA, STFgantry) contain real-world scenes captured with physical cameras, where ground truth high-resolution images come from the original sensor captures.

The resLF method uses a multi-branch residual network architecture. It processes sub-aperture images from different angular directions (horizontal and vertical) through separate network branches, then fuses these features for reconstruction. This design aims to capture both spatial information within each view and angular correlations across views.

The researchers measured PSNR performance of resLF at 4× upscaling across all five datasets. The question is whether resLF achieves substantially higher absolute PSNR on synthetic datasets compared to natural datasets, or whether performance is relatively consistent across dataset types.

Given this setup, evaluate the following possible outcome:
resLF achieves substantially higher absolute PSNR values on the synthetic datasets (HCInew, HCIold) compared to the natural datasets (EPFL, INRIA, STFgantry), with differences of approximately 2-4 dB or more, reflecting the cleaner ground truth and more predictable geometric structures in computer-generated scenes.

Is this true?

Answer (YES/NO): NO